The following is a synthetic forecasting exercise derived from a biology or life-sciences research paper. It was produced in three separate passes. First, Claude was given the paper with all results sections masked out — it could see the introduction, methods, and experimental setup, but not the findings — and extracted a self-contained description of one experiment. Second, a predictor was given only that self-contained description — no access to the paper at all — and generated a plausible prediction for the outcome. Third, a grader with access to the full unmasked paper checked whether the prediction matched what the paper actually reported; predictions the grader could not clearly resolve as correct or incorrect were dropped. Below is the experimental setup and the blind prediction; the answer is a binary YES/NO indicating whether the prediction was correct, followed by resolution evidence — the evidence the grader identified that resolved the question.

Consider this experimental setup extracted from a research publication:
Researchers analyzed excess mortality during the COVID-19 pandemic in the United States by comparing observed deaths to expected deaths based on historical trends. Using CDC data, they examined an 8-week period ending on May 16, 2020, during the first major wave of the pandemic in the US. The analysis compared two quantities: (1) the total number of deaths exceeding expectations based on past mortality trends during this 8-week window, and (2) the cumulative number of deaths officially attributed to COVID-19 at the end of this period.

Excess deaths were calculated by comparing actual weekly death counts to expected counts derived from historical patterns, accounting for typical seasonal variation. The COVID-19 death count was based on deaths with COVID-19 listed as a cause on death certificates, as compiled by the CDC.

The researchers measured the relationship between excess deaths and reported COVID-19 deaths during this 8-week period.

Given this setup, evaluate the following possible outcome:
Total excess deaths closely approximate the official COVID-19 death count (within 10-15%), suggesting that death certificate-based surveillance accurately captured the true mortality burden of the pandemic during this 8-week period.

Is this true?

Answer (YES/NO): NO